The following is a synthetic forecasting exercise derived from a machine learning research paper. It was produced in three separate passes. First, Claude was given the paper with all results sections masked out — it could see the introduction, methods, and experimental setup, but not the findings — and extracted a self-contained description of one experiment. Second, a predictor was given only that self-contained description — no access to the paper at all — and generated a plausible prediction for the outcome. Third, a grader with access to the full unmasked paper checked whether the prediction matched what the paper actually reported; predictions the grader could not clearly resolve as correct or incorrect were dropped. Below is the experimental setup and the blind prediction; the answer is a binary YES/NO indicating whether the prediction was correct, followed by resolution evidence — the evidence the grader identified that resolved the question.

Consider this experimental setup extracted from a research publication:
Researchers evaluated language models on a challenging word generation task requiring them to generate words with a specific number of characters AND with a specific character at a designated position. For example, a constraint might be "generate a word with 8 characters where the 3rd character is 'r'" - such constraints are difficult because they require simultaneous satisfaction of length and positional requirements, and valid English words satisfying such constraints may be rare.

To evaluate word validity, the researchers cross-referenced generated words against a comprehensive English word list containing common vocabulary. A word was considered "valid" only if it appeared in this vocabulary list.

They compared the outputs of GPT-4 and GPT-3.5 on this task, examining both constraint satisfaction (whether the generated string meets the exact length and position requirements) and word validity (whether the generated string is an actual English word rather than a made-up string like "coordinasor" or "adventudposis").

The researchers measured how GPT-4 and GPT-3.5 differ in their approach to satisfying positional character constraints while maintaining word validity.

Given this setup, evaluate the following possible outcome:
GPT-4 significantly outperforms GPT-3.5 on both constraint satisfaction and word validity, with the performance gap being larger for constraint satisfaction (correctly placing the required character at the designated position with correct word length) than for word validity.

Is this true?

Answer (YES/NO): NO